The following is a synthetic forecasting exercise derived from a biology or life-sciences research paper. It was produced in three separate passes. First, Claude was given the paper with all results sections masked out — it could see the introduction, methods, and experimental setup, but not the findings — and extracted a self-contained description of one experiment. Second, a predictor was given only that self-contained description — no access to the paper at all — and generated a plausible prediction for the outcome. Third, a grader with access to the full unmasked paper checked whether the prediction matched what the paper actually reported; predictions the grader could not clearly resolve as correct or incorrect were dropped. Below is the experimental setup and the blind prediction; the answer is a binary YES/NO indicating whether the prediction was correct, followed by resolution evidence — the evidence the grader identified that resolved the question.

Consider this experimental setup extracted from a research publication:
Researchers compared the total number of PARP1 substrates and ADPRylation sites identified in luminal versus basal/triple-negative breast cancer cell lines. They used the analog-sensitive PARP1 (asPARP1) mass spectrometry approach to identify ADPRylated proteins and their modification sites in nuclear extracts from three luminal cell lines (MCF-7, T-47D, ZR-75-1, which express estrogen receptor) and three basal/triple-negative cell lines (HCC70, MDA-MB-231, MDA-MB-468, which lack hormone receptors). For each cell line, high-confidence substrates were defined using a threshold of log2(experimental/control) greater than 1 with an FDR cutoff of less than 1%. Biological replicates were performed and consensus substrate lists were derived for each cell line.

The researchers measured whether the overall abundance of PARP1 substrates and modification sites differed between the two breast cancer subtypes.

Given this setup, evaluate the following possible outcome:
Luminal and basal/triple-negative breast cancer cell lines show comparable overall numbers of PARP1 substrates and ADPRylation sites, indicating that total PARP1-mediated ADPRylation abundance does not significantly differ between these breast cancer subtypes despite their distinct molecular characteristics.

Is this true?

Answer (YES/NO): NO